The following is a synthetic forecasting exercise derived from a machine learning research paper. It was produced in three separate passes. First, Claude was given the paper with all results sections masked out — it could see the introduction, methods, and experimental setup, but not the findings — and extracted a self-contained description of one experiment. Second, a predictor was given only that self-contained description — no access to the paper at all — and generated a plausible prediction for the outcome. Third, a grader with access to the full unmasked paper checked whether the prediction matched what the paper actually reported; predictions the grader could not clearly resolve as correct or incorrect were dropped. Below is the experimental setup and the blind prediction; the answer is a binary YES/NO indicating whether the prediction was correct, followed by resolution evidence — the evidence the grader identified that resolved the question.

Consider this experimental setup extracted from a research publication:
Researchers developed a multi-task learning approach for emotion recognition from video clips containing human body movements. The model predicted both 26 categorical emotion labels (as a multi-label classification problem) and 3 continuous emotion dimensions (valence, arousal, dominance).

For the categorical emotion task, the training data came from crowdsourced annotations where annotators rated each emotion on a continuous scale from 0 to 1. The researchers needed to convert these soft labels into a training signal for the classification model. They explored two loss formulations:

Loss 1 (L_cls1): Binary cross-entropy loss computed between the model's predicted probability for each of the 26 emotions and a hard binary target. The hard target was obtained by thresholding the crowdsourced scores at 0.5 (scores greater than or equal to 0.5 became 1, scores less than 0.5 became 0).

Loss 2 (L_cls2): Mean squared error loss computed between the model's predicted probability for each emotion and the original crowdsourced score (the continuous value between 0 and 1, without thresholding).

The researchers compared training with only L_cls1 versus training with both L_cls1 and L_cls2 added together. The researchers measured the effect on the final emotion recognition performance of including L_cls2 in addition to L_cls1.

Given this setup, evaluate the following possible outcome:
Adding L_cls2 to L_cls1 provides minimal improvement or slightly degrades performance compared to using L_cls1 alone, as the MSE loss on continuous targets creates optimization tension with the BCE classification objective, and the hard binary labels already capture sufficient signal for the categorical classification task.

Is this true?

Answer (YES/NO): YES